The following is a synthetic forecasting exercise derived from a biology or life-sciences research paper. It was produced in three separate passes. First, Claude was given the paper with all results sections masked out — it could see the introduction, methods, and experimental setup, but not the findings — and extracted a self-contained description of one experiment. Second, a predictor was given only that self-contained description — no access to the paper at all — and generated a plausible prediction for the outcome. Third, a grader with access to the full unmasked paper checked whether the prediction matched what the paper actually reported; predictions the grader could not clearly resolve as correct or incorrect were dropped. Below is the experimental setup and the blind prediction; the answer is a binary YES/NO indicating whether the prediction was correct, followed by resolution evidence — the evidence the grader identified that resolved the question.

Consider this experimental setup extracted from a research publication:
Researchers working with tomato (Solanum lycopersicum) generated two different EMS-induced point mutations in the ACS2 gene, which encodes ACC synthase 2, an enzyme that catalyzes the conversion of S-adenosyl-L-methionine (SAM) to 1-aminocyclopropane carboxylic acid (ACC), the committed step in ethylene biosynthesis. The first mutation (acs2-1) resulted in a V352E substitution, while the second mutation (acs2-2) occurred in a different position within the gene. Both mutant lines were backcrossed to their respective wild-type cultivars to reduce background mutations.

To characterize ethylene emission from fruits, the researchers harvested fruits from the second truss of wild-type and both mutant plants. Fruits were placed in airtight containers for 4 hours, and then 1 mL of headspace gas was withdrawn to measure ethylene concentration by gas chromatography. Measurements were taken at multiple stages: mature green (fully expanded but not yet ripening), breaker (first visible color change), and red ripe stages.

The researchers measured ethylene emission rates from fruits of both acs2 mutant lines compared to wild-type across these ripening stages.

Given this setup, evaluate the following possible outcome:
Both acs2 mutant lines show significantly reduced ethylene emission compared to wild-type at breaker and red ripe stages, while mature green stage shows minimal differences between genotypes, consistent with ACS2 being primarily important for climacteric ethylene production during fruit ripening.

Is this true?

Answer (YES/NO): NO